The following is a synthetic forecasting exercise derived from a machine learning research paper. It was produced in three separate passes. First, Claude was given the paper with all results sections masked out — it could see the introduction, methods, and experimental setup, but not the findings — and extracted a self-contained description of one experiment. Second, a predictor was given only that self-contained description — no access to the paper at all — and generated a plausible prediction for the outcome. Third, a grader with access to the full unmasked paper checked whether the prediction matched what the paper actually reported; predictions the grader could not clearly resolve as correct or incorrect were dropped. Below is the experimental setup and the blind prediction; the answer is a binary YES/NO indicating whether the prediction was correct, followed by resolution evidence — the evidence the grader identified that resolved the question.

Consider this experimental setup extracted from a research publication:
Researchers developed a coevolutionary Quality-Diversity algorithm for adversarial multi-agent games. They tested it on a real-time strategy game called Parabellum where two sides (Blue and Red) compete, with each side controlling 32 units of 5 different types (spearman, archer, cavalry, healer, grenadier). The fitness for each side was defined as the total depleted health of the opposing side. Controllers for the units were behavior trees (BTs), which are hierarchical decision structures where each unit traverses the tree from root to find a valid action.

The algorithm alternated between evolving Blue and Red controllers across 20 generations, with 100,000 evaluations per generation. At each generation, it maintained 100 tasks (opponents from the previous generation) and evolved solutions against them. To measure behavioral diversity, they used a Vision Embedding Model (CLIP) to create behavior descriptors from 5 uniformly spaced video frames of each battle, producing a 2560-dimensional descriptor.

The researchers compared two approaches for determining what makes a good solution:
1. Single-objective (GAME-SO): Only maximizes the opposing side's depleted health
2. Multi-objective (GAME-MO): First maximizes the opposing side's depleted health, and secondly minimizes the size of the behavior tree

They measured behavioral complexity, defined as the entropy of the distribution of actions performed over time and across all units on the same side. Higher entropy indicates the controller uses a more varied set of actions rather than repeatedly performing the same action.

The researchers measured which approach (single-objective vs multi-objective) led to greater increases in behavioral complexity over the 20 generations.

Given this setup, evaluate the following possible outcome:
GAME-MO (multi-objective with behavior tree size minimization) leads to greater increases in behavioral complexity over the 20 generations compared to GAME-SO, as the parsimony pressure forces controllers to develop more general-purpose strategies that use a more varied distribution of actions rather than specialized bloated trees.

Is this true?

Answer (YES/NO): NO